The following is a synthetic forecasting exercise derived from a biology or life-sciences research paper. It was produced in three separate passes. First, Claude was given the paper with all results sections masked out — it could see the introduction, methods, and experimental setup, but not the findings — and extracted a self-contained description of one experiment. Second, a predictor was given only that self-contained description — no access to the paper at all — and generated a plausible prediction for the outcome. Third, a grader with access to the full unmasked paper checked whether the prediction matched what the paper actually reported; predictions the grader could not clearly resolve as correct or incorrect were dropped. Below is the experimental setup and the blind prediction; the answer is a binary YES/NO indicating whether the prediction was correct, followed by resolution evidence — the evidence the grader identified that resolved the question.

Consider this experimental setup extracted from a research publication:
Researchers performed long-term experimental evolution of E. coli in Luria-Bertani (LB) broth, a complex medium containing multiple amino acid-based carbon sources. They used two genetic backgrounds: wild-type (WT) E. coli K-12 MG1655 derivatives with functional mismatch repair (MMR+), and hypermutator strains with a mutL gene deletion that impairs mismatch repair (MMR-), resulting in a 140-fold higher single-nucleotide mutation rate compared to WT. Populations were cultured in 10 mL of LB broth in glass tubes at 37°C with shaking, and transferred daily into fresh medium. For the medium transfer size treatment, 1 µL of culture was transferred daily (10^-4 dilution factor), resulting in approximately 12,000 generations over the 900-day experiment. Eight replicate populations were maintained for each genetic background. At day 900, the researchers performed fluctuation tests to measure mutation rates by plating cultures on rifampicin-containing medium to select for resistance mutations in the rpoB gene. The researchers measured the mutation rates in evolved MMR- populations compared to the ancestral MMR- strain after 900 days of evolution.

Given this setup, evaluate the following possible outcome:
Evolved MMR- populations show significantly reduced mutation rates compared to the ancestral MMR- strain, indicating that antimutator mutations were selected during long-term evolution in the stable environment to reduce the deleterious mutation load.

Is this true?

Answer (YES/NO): YES